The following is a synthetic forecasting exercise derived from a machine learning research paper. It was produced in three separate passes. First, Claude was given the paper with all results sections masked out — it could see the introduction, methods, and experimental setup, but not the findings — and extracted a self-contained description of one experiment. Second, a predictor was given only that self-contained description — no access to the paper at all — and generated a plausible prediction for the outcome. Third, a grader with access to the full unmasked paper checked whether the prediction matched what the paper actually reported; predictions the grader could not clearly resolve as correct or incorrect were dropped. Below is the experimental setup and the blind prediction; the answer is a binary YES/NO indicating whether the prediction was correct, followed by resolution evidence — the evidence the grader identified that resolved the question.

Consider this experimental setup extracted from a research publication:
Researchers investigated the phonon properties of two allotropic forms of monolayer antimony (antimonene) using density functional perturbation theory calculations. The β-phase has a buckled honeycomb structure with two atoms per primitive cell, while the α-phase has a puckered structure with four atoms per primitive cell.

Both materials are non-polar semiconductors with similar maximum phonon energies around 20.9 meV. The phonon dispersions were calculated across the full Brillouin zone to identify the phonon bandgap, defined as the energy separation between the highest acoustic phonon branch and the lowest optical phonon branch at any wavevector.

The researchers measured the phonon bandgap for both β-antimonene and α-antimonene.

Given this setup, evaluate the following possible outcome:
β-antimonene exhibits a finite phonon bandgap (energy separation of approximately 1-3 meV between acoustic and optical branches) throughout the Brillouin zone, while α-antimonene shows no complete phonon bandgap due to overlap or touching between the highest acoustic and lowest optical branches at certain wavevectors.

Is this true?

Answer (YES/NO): NO